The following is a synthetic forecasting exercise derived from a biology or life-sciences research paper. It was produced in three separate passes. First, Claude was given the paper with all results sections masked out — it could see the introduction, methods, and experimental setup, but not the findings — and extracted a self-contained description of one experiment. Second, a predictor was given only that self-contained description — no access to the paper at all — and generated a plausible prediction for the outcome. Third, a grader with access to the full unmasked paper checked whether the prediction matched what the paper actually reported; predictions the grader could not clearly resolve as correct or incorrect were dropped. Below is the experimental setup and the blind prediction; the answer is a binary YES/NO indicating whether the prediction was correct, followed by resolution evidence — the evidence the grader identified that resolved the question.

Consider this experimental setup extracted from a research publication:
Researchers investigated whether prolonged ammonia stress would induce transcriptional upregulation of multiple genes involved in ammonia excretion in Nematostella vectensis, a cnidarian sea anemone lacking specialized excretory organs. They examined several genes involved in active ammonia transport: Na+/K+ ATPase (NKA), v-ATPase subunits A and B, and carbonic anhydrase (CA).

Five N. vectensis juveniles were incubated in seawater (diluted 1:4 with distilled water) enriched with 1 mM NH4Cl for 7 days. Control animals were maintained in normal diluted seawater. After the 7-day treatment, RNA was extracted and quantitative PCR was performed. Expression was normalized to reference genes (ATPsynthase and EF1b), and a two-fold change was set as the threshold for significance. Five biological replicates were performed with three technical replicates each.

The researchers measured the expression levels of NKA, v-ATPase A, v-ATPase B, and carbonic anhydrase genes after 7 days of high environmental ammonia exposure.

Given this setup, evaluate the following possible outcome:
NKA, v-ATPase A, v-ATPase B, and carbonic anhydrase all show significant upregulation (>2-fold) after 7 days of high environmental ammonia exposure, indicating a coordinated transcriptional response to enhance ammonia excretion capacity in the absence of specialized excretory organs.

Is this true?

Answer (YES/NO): NO